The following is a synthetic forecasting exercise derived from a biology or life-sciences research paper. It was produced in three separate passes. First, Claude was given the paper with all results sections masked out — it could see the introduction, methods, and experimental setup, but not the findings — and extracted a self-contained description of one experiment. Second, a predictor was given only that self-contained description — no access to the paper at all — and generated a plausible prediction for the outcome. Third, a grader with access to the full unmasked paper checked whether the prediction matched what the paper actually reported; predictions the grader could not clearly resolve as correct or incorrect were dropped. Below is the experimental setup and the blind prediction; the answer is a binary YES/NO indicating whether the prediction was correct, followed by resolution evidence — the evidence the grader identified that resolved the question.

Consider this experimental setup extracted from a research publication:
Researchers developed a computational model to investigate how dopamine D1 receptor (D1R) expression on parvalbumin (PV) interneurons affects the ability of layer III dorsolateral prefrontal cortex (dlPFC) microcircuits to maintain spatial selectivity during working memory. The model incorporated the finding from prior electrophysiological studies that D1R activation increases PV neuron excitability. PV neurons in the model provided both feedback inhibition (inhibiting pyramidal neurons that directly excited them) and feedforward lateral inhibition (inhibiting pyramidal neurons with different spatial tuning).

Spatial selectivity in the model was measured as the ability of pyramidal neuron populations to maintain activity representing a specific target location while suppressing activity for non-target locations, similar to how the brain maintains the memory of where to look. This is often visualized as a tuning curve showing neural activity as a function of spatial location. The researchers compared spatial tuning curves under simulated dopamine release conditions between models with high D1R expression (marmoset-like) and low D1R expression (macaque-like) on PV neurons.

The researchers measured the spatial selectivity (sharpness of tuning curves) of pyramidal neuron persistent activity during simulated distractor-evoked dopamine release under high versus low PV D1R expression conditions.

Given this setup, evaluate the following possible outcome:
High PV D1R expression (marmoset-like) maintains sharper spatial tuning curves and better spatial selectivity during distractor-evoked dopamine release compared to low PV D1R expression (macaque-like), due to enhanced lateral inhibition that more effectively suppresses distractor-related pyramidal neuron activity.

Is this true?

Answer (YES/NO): NO